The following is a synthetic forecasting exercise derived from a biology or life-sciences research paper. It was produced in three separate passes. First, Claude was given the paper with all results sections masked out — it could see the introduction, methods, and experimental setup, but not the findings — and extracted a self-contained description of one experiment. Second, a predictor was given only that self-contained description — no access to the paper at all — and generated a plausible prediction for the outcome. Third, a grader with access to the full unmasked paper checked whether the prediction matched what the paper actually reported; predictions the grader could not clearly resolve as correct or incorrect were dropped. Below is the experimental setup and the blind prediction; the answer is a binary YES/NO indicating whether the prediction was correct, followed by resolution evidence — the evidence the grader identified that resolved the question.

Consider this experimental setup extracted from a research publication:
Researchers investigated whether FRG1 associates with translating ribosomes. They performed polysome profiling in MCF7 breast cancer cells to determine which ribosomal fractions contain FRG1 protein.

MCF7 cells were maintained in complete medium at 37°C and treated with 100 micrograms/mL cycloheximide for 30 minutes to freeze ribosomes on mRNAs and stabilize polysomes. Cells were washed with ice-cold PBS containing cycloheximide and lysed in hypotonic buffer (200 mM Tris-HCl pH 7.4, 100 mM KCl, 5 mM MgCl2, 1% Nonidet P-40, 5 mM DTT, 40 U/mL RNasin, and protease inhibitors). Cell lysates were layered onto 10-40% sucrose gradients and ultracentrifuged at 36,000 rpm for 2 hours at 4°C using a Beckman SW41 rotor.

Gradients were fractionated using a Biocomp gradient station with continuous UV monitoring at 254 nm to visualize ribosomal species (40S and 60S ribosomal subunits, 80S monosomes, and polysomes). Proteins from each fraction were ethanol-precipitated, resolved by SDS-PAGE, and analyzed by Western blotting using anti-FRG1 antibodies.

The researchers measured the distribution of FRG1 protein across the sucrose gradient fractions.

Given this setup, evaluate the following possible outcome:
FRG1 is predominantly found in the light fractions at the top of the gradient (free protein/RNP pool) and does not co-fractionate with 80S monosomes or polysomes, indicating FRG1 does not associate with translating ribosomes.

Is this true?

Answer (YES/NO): NO